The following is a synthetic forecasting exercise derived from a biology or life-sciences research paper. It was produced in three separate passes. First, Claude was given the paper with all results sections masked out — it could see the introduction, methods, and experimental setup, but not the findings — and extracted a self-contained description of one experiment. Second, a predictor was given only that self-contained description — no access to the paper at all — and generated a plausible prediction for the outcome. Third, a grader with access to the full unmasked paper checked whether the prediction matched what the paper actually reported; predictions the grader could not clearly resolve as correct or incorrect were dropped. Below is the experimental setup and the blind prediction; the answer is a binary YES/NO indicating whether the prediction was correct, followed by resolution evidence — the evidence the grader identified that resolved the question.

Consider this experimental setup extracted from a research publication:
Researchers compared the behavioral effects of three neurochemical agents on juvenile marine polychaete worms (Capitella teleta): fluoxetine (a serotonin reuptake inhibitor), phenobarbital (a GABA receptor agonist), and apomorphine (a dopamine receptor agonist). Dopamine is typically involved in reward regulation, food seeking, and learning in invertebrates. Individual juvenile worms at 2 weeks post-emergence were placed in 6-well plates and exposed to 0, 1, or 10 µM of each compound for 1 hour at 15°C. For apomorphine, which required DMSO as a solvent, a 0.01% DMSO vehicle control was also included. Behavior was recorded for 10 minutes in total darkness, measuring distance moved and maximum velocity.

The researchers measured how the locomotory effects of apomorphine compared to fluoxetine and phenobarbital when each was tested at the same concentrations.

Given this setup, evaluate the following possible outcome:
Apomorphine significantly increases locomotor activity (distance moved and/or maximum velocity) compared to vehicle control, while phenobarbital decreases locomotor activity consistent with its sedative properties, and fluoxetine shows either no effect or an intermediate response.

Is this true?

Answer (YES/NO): NO